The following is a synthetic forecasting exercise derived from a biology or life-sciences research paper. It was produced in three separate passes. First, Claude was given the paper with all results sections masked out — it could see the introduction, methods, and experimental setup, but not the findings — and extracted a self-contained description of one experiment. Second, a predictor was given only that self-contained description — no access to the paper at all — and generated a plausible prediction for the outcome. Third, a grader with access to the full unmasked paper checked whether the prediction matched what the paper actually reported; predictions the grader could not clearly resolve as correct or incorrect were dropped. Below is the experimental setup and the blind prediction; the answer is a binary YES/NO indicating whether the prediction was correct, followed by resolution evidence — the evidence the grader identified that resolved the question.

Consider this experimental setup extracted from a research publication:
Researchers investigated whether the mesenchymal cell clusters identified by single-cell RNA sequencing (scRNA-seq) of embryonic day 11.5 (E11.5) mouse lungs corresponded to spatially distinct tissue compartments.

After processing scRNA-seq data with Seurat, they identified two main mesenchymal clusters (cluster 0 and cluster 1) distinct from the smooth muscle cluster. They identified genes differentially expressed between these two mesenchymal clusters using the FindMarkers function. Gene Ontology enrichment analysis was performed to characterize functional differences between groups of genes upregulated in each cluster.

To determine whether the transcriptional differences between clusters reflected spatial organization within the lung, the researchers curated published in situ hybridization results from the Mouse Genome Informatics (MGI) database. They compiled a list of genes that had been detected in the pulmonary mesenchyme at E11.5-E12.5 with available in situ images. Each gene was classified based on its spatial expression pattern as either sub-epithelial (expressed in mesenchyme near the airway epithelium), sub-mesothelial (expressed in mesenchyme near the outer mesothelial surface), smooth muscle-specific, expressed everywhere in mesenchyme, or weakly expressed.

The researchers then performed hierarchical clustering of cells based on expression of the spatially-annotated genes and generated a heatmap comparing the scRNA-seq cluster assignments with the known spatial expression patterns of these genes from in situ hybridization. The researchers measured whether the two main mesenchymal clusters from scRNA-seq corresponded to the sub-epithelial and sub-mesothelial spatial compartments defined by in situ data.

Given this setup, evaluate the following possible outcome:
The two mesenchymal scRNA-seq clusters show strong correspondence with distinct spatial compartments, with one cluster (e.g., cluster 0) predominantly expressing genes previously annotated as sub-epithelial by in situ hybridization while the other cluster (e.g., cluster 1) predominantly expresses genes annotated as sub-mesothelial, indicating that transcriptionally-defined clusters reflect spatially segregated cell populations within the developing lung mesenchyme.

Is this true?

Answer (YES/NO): YES